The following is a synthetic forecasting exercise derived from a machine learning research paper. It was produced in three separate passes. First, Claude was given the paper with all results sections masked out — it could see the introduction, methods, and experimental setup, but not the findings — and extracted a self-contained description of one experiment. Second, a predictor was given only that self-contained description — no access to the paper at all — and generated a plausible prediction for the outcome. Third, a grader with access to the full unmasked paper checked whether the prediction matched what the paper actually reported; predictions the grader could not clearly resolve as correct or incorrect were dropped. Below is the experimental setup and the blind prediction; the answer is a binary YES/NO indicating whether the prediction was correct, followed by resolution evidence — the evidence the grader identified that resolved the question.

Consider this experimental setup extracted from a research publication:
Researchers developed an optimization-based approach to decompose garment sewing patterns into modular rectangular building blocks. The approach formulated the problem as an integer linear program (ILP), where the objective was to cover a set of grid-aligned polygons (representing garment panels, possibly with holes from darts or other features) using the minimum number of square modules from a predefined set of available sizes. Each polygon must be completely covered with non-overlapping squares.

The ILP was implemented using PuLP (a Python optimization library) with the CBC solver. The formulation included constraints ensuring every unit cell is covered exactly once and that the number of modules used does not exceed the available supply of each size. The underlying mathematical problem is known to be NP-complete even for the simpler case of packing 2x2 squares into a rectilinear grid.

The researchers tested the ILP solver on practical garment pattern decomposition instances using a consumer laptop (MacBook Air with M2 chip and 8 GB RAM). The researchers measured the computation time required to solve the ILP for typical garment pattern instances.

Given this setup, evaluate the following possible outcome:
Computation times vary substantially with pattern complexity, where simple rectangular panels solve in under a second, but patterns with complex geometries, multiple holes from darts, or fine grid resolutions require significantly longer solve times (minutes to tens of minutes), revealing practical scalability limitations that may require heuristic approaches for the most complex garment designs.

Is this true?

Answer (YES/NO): NO